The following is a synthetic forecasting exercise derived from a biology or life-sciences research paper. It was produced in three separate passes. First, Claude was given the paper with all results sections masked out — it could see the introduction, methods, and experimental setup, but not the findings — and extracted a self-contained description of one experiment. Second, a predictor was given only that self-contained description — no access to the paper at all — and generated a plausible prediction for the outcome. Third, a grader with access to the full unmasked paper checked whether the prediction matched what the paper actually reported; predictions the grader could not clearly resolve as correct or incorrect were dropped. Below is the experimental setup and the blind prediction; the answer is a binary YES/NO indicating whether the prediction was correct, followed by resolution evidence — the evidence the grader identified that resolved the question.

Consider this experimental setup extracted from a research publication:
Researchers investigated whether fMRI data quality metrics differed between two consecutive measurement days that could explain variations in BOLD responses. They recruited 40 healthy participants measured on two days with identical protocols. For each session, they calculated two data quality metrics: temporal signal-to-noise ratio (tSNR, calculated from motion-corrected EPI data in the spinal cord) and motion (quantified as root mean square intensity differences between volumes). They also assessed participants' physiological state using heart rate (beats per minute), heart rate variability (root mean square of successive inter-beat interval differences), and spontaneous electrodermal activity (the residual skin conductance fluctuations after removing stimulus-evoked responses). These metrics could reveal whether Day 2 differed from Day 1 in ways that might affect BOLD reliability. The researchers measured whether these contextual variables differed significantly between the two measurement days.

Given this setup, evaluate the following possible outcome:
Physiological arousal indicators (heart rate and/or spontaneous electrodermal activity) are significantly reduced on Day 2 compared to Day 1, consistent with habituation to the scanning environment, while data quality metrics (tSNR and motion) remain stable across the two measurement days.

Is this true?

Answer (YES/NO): NO